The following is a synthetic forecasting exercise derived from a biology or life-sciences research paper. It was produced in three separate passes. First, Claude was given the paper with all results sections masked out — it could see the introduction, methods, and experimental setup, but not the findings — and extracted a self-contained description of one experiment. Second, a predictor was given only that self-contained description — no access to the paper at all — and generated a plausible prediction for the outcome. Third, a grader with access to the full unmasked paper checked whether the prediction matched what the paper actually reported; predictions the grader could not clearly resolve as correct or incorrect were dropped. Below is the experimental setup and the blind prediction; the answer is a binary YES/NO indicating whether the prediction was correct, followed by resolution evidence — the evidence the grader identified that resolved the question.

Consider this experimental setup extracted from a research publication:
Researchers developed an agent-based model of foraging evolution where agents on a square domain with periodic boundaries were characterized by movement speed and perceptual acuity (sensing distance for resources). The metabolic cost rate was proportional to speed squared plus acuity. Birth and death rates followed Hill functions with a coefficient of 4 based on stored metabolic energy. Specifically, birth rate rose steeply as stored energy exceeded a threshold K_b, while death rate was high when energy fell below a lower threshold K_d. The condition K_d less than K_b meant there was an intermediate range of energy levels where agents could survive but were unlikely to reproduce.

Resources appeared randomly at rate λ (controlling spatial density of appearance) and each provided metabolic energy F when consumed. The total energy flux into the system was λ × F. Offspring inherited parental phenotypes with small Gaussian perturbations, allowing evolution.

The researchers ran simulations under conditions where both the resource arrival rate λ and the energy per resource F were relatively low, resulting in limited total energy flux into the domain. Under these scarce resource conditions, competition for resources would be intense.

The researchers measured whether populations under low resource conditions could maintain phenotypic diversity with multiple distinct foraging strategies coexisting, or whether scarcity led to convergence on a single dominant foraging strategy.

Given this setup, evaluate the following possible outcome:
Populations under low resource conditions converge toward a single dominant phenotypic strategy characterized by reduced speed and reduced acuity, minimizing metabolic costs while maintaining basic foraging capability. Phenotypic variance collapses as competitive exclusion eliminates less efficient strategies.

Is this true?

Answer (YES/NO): NO